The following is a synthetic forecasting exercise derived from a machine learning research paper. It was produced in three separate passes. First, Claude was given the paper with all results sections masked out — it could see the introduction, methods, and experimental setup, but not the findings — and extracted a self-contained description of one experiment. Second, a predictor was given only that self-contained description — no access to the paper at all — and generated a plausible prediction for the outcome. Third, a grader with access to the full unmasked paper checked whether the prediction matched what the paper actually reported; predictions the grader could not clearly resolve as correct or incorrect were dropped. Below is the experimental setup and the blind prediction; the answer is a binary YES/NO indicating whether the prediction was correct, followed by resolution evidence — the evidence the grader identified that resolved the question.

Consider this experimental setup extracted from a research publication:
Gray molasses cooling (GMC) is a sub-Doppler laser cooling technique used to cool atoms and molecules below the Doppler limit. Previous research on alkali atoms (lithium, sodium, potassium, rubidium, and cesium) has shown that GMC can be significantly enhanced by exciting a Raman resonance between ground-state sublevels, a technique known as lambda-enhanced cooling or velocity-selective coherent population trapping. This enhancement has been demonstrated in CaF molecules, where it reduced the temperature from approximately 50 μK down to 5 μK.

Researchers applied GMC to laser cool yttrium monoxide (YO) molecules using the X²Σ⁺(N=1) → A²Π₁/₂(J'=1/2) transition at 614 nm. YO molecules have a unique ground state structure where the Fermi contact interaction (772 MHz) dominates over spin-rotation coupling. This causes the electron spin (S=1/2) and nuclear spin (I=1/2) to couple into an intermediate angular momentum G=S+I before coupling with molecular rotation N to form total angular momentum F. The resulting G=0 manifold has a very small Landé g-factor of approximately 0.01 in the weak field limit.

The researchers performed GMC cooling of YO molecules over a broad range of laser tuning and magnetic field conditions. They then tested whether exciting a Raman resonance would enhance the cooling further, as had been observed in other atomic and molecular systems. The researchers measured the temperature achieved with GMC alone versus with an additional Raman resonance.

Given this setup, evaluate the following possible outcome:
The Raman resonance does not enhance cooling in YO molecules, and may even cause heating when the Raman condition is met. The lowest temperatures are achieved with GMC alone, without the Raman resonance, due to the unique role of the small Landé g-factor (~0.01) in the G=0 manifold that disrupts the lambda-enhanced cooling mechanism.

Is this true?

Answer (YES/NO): NO